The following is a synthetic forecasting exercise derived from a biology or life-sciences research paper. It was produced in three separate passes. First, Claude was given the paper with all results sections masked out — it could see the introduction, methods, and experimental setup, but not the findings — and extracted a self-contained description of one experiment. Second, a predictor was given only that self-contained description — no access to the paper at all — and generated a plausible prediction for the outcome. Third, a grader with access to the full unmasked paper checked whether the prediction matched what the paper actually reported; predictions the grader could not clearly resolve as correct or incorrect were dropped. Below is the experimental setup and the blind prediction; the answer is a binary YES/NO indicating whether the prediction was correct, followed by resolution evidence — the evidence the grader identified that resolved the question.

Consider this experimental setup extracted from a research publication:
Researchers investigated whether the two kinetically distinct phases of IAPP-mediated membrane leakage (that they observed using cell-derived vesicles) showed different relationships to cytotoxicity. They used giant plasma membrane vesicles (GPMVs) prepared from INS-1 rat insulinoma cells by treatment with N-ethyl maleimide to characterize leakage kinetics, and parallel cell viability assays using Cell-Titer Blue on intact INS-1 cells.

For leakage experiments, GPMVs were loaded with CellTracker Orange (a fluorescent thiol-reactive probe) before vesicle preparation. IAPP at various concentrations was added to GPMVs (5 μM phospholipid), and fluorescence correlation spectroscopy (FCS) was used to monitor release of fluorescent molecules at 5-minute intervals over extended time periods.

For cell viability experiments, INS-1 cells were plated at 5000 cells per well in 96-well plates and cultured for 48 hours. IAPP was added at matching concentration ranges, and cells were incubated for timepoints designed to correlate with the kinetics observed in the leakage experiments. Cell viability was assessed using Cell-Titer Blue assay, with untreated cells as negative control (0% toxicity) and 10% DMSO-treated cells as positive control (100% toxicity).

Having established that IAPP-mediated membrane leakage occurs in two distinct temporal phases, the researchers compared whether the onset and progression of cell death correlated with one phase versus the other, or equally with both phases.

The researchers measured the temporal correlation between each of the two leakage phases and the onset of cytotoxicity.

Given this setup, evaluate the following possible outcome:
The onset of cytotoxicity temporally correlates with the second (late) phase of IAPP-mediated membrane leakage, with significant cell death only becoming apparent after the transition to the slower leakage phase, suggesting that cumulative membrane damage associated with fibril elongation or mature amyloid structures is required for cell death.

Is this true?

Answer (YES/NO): NO